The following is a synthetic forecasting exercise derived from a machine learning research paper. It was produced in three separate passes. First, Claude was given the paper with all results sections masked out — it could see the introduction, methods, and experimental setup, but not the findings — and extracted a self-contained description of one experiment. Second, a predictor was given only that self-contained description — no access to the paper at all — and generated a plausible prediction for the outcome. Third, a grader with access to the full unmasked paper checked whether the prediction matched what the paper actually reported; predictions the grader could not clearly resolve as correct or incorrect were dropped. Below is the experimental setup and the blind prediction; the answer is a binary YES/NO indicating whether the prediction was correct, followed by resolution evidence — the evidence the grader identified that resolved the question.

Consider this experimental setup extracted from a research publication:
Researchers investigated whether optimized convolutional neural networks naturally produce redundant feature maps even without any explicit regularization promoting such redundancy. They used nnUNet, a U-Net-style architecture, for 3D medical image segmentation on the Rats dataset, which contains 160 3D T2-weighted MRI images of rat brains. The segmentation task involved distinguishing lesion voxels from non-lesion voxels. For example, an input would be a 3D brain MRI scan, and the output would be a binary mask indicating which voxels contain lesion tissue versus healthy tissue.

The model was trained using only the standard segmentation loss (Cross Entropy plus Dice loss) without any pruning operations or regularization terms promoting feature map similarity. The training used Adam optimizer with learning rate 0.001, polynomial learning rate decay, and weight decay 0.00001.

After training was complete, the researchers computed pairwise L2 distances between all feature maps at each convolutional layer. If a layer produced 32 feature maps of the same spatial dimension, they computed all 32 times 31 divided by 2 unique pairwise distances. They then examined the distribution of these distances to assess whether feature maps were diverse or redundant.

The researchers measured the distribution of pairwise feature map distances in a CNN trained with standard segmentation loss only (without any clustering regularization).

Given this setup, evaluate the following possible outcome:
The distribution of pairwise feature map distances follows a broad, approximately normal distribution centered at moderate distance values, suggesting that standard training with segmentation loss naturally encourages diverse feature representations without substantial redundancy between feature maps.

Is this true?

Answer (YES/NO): NO